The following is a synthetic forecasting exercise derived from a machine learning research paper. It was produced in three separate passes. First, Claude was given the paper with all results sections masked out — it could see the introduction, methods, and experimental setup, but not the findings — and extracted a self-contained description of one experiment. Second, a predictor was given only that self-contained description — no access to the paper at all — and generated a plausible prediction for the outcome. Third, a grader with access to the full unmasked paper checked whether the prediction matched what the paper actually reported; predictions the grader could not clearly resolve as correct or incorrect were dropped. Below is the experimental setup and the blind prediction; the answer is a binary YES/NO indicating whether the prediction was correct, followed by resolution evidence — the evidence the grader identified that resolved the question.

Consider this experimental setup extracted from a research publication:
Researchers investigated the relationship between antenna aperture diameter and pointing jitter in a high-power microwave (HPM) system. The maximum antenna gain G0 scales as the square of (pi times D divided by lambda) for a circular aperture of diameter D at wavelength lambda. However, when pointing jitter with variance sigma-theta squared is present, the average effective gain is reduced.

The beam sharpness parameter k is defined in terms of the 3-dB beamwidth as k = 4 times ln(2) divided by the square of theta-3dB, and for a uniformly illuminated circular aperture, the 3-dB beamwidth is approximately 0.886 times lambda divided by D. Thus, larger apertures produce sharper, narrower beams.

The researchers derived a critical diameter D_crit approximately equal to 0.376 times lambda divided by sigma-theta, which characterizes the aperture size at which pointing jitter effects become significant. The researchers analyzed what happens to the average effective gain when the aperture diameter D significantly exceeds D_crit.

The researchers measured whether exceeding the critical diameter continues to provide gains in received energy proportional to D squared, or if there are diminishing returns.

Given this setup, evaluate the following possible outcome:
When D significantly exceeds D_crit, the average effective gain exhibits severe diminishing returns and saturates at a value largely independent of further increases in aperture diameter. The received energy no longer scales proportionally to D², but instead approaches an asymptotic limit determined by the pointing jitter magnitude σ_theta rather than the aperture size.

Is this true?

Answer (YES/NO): NO